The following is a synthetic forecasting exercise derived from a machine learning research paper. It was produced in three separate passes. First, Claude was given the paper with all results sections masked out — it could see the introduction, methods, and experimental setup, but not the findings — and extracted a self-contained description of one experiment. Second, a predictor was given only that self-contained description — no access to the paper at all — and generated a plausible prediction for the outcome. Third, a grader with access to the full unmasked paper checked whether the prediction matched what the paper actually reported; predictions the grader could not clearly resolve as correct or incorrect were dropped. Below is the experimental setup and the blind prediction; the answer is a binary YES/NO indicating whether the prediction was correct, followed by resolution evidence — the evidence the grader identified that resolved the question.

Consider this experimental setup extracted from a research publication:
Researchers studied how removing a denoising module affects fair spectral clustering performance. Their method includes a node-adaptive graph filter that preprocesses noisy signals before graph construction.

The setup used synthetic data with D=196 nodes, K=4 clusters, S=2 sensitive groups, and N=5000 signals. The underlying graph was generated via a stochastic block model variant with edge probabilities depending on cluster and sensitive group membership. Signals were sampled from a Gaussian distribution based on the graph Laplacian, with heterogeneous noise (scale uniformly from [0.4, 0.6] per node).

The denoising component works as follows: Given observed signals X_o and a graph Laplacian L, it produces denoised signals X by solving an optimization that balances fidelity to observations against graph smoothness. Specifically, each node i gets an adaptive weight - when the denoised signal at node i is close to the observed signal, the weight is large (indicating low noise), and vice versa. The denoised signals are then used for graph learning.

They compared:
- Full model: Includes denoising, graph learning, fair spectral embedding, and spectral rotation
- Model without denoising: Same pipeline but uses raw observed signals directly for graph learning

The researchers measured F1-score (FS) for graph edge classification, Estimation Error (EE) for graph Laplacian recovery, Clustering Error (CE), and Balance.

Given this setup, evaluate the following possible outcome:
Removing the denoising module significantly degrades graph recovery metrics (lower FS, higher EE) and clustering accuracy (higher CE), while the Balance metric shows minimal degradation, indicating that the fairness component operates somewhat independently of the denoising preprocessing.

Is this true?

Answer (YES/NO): NO